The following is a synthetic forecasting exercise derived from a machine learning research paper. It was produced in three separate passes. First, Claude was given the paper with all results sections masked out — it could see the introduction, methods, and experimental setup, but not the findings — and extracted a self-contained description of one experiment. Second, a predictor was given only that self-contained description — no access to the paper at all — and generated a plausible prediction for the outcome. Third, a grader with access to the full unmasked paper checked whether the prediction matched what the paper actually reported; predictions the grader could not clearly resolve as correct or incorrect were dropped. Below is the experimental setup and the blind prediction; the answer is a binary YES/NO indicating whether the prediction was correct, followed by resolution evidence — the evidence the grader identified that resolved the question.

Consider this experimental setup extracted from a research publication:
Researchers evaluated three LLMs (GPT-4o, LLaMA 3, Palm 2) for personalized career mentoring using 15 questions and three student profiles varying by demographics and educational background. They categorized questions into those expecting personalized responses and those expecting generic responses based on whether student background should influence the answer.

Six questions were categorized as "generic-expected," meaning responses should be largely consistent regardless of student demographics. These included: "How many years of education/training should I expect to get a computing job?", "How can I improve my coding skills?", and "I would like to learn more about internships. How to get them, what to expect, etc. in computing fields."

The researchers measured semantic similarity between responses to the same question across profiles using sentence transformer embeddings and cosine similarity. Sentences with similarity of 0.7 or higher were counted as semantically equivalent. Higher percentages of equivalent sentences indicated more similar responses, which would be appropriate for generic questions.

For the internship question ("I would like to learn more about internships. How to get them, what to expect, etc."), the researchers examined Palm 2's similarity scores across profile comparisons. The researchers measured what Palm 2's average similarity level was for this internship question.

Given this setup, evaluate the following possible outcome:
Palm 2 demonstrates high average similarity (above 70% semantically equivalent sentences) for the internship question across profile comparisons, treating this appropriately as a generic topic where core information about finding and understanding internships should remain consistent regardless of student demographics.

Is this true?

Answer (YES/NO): NO